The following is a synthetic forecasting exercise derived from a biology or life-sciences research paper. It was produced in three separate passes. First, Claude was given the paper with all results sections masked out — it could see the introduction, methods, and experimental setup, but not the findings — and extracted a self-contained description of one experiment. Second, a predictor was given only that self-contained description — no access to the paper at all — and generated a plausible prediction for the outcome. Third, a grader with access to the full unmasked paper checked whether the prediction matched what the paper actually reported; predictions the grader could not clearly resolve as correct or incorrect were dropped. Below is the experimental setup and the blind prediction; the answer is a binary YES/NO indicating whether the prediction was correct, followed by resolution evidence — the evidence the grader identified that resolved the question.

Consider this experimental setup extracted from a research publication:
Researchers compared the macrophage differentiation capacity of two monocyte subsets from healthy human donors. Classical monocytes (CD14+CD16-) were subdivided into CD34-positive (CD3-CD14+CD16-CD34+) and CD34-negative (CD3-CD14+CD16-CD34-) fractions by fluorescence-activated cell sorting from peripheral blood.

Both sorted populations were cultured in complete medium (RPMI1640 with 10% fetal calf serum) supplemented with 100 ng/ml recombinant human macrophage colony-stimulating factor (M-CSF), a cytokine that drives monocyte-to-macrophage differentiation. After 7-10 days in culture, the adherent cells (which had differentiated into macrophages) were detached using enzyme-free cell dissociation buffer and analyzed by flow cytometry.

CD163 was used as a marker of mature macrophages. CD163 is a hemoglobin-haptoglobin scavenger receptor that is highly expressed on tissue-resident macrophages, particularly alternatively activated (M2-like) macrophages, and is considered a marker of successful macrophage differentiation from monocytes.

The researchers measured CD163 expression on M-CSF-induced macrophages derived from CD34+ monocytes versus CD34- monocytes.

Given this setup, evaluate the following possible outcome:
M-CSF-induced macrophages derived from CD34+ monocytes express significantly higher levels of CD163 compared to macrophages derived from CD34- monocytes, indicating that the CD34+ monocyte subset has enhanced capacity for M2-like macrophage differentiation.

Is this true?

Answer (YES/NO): NO